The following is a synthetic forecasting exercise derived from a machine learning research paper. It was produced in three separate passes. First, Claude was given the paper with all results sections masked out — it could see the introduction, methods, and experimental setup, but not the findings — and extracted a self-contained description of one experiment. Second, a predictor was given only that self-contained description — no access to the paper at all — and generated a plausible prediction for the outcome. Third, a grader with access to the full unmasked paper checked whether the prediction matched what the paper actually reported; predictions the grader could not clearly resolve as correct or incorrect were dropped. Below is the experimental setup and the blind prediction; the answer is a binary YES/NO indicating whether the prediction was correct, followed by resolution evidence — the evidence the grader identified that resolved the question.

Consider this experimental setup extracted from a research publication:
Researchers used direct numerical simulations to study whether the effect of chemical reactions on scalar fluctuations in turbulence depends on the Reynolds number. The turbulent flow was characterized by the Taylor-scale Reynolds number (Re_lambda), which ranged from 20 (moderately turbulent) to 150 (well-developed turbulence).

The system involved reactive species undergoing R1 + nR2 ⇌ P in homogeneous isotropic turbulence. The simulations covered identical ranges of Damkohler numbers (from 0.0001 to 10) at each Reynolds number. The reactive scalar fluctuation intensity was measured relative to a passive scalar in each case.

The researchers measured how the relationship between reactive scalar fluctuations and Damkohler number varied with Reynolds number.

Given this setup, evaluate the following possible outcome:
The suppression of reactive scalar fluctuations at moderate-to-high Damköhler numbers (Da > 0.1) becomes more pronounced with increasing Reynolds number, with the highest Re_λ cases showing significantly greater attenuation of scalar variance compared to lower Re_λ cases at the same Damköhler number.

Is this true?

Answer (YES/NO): NO